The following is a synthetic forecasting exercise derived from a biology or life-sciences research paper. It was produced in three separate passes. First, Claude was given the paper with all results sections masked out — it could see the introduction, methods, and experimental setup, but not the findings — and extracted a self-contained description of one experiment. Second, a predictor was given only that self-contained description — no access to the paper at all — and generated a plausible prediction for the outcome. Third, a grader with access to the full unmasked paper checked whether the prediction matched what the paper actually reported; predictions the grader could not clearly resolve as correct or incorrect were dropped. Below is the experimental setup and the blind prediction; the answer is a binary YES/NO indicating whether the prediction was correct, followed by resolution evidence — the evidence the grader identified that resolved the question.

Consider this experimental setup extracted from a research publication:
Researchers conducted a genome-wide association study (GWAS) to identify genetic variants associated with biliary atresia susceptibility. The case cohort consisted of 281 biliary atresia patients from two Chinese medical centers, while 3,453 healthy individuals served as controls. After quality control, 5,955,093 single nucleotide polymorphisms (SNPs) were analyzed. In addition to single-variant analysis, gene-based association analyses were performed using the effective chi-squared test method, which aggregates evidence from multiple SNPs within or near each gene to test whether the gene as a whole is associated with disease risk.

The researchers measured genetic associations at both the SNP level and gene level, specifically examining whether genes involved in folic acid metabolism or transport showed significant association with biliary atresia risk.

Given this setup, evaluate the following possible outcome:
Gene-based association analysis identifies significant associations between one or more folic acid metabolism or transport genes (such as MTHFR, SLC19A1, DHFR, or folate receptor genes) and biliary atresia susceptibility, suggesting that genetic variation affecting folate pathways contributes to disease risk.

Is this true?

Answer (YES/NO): YES